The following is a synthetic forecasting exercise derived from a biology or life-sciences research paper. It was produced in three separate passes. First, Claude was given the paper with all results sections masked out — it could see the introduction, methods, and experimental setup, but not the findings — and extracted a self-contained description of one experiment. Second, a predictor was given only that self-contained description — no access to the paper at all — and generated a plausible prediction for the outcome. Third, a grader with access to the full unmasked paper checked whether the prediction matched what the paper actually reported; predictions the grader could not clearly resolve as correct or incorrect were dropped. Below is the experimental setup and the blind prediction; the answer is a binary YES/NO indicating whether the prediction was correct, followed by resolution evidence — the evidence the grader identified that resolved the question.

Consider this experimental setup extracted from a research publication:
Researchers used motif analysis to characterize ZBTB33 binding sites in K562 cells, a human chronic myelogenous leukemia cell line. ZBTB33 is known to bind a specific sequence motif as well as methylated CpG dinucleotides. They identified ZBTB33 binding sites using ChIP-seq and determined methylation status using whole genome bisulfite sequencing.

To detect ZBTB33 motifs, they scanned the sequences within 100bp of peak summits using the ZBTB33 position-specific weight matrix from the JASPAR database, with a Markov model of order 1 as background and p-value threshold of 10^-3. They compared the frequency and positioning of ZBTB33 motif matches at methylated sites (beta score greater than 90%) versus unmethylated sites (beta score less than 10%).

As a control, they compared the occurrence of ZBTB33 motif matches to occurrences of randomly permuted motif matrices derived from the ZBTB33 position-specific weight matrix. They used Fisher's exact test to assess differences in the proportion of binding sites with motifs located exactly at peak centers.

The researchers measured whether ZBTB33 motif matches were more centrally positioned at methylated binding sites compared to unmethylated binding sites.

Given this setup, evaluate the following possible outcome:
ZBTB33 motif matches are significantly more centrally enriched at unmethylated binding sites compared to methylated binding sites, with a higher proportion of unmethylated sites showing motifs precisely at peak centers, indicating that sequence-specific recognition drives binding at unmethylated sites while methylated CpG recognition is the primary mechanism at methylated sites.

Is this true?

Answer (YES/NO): NO